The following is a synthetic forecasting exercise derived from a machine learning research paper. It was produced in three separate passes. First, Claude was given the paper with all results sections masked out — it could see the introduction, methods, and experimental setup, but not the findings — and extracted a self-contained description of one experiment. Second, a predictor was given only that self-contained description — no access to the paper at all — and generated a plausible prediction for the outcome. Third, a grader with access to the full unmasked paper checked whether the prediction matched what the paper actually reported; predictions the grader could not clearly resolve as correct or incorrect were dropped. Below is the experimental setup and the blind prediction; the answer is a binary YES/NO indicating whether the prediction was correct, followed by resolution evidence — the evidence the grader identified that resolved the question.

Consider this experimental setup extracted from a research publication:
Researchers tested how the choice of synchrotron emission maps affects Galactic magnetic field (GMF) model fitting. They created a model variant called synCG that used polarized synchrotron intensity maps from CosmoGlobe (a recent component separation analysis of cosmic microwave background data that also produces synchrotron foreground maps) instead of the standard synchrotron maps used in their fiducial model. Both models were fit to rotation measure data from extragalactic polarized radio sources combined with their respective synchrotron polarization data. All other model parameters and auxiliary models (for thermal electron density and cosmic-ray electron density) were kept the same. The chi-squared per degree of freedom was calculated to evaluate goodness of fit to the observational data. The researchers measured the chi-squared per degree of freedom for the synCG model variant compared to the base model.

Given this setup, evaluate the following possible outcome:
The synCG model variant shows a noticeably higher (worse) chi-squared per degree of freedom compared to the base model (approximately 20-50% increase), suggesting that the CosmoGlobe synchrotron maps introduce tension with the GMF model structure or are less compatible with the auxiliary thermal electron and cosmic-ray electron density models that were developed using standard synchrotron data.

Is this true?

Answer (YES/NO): YES